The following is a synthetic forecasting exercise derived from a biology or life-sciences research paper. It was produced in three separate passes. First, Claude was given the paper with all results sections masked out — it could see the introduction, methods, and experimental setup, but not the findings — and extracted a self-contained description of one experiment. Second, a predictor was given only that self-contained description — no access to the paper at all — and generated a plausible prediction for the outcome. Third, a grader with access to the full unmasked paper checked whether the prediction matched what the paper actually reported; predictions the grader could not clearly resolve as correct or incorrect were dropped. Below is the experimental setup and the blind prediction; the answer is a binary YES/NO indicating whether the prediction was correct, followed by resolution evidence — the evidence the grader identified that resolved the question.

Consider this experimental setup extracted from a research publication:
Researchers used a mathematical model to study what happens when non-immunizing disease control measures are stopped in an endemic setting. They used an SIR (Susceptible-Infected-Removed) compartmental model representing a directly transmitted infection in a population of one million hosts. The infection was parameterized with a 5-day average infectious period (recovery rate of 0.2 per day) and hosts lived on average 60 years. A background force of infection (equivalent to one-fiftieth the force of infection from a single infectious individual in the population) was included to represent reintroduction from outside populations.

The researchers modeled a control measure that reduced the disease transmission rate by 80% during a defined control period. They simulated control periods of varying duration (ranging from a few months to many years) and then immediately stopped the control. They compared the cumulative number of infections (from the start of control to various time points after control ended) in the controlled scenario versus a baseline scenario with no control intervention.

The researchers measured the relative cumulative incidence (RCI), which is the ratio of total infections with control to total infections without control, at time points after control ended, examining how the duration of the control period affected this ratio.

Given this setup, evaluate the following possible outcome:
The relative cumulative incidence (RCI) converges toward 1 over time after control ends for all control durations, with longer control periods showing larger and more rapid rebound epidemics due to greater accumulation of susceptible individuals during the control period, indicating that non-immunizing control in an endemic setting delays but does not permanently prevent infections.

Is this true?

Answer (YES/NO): NO